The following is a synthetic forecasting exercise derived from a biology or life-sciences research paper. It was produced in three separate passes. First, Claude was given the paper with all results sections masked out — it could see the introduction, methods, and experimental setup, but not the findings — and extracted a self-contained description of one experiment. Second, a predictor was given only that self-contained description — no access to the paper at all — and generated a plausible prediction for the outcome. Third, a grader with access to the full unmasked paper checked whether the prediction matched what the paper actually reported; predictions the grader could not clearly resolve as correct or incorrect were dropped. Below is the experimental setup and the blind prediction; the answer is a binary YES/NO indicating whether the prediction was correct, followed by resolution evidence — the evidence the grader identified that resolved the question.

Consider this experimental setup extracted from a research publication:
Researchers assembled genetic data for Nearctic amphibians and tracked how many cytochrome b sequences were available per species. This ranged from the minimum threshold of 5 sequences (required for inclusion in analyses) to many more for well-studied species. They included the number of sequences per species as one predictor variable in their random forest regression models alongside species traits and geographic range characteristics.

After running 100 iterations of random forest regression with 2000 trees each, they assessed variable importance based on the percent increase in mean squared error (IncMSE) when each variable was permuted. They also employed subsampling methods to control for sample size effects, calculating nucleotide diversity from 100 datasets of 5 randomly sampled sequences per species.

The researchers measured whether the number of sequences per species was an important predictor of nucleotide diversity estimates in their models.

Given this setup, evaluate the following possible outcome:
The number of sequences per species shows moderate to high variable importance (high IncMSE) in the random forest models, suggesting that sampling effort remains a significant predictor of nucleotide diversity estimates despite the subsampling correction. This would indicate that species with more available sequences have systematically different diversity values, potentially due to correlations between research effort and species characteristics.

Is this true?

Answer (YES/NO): YES